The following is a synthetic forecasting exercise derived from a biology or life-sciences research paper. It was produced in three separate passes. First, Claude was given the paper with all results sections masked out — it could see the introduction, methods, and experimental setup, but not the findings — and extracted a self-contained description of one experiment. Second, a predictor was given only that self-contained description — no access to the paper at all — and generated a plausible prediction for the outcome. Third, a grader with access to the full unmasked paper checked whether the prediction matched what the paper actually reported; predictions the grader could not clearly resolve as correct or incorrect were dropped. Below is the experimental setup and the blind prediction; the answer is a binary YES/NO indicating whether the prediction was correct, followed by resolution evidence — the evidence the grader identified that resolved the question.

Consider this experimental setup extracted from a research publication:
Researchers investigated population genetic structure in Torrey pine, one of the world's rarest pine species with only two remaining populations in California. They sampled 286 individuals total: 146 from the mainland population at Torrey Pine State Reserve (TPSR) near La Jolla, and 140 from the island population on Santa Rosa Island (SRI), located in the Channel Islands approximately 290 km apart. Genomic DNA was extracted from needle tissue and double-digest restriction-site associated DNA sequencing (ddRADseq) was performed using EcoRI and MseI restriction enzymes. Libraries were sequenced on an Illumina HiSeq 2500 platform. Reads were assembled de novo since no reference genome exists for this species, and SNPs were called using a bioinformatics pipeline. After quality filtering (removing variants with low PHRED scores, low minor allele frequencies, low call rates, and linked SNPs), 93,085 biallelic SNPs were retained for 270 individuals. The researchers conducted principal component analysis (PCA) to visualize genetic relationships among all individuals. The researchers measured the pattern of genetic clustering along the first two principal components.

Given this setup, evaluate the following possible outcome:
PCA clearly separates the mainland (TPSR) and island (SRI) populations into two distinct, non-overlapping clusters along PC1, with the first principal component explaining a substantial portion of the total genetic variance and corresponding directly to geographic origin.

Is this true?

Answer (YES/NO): NO